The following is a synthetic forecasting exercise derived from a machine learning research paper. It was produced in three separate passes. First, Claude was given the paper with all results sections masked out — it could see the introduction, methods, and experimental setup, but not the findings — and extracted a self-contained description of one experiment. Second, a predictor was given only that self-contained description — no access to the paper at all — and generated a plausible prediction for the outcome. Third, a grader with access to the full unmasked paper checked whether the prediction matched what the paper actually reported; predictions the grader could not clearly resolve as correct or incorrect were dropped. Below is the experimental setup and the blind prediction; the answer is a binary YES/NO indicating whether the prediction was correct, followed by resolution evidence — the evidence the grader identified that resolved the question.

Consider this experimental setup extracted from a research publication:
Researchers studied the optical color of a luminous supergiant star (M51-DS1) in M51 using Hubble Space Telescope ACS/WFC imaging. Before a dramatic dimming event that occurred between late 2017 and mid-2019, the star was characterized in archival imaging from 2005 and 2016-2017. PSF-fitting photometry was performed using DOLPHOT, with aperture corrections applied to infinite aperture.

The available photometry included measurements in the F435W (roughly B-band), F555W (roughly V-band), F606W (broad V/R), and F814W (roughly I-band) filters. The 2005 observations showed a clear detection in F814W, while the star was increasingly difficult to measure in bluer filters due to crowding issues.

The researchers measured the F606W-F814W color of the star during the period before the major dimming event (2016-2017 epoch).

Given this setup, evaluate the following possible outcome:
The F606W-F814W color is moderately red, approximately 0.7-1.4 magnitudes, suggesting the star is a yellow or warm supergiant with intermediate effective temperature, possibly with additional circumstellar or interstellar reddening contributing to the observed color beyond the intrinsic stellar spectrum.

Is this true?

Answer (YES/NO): NO